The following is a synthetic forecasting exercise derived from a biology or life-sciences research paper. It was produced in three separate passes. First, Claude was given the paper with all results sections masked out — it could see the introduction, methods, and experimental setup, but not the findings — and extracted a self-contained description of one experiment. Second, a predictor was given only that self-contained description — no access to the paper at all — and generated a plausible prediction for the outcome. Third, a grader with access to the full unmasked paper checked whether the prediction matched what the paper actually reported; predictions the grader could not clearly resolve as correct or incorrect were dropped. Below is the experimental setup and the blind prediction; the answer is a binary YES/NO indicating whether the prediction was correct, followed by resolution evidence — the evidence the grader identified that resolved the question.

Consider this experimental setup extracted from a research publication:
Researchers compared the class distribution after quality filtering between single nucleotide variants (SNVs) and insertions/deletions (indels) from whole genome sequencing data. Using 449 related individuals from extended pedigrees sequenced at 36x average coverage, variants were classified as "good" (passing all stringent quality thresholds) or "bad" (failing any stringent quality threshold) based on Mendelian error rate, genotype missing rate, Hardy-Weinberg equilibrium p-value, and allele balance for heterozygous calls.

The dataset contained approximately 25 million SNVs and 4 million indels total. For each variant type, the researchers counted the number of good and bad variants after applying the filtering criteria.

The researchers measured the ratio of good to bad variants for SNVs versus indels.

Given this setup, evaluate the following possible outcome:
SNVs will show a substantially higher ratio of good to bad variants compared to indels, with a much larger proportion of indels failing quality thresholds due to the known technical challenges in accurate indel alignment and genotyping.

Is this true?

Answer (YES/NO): YES